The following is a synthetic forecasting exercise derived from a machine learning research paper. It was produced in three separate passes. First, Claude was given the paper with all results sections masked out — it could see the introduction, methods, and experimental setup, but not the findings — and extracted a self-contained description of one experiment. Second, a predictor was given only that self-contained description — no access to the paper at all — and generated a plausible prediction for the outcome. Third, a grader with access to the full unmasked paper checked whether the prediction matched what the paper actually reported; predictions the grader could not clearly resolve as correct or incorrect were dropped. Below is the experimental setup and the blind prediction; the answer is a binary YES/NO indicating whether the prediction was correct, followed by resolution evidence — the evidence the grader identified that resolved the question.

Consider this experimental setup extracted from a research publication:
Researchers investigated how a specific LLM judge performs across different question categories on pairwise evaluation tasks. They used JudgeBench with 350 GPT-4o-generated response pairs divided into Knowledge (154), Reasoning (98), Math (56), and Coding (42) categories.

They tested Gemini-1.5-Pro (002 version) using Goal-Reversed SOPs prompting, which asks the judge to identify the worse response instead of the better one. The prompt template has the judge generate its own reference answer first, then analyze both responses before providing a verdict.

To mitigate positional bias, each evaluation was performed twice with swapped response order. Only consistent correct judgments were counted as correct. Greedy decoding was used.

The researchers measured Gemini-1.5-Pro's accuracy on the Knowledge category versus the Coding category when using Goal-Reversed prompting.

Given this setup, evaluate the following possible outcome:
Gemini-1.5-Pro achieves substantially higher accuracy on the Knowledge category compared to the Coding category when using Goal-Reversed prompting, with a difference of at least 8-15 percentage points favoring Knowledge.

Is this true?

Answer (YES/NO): YES